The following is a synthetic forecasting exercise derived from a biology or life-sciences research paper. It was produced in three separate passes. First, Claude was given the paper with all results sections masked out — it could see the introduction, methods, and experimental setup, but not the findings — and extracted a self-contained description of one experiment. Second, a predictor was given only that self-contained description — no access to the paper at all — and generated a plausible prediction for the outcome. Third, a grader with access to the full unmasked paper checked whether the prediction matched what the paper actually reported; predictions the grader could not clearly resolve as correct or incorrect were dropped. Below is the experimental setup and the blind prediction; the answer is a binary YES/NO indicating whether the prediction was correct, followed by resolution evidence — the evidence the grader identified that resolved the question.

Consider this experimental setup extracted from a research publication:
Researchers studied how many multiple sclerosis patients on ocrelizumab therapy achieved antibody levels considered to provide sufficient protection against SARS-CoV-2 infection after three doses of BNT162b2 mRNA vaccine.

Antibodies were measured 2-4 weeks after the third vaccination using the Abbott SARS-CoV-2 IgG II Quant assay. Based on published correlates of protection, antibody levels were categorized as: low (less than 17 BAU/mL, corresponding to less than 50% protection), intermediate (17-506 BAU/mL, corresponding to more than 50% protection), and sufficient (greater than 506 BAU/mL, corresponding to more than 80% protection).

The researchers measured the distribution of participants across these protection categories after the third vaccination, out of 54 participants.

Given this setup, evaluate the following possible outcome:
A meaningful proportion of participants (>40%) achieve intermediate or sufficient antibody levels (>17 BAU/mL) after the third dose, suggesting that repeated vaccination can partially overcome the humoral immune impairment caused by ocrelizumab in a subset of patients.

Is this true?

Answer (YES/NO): NO